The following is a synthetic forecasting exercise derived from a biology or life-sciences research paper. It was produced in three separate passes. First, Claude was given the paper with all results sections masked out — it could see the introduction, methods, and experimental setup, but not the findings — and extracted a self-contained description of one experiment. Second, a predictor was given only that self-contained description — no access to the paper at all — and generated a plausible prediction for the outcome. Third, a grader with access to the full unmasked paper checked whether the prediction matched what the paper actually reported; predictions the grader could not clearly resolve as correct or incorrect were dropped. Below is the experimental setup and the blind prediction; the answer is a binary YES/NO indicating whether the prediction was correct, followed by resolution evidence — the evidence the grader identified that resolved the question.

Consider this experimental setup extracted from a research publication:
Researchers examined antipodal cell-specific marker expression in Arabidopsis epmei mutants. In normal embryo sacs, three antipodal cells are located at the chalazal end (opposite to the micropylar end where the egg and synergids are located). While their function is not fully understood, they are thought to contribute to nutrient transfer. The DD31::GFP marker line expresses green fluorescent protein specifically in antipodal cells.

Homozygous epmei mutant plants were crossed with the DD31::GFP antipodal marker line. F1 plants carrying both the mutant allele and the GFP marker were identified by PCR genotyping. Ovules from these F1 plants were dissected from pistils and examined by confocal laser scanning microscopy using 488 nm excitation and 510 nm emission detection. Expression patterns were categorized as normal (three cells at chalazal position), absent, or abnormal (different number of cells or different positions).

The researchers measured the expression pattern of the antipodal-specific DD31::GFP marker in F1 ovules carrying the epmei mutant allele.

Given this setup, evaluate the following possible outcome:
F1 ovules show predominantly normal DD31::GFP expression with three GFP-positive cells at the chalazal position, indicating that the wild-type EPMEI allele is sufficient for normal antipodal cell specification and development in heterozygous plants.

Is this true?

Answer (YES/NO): YES